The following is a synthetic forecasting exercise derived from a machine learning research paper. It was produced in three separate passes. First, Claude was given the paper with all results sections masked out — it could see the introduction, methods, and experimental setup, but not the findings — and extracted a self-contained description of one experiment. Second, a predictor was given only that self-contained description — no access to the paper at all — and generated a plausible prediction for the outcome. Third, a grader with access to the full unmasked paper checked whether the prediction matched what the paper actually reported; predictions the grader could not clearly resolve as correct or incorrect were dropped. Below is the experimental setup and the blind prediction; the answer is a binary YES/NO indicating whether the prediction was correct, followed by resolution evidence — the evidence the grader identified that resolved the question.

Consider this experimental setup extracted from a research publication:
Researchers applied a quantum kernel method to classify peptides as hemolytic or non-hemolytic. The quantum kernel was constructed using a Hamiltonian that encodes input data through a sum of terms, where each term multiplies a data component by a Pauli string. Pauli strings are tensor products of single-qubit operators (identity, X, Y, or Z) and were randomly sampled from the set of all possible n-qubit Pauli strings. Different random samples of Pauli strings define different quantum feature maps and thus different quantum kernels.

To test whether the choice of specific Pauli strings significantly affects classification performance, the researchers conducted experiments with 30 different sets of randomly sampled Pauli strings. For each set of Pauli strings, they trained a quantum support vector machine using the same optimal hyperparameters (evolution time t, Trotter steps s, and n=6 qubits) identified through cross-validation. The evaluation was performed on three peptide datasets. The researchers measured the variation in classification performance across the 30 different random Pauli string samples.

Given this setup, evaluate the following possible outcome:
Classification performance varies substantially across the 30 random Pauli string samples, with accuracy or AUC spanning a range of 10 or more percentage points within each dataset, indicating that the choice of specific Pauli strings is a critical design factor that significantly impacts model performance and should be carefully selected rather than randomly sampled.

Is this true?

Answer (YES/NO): NO